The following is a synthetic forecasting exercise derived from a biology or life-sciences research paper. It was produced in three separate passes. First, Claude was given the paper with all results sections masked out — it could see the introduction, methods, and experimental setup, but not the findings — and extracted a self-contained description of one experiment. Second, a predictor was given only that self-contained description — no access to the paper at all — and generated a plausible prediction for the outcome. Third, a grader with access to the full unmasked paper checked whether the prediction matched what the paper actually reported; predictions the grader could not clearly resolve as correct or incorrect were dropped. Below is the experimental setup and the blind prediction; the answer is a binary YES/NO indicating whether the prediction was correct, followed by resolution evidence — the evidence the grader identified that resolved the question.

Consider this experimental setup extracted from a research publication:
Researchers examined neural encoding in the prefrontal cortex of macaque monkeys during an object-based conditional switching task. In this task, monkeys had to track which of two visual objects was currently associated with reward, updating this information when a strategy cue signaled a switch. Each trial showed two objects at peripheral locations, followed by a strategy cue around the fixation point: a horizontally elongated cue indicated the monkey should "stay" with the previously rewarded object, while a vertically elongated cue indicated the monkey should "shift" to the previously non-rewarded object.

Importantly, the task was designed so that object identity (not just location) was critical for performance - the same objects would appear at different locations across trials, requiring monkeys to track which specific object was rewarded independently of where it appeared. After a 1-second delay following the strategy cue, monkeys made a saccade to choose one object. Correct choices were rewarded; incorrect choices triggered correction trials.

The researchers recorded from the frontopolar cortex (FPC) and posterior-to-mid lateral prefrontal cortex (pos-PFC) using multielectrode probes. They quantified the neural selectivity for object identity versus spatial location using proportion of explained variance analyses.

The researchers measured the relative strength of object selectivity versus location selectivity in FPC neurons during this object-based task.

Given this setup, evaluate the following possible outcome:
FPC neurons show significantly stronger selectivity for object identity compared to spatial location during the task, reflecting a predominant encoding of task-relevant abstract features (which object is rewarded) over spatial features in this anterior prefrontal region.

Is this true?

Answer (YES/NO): NO